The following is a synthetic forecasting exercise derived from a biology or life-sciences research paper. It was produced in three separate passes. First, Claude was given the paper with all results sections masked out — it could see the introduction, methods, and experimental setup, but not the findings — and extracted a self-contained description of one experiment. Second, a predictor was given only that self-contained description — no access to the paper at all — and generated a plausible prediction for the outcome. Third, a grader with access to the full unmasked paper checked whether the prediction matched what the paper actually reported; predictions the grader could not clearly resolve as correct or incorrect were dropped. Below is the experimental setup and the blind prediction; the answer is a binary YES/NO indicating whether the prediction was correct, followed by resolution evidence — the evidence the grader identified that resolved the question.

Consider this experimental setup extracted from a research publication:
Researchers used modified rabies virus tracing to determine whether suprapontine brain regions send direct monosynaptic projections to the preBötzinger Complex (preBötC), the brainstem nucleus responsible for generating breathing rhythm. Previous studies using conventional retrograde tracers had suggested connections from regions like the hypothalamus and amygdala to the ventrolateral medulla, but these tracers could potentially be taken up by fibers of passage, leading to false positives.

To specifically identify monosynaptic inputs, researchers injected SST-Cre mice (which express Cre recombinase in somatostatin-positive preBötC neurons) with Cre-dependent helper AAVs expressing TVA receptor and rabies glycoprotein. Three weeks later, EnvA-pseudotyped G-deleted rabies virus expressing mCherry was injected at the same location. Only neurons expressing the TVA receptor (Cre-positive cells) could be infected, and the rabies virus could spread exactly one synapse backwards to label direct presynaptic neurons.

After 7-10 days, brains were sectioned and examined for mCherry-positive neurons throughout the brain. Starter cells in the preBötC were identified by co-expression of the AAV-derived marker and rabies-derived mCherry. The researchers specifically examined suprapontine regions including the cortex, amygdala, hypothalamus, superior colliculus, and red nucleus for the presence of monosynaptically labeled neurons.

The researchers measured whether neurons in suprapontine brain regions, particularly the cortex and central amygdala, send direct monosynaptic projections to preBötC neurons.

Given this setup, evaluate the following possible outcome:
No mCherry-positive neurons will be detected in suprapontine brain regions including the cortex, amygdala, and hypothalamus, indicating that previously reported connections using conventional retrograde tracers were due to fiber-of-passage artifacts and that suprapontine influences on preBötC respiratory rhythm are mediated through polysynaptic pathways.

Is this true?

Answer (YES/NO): NO